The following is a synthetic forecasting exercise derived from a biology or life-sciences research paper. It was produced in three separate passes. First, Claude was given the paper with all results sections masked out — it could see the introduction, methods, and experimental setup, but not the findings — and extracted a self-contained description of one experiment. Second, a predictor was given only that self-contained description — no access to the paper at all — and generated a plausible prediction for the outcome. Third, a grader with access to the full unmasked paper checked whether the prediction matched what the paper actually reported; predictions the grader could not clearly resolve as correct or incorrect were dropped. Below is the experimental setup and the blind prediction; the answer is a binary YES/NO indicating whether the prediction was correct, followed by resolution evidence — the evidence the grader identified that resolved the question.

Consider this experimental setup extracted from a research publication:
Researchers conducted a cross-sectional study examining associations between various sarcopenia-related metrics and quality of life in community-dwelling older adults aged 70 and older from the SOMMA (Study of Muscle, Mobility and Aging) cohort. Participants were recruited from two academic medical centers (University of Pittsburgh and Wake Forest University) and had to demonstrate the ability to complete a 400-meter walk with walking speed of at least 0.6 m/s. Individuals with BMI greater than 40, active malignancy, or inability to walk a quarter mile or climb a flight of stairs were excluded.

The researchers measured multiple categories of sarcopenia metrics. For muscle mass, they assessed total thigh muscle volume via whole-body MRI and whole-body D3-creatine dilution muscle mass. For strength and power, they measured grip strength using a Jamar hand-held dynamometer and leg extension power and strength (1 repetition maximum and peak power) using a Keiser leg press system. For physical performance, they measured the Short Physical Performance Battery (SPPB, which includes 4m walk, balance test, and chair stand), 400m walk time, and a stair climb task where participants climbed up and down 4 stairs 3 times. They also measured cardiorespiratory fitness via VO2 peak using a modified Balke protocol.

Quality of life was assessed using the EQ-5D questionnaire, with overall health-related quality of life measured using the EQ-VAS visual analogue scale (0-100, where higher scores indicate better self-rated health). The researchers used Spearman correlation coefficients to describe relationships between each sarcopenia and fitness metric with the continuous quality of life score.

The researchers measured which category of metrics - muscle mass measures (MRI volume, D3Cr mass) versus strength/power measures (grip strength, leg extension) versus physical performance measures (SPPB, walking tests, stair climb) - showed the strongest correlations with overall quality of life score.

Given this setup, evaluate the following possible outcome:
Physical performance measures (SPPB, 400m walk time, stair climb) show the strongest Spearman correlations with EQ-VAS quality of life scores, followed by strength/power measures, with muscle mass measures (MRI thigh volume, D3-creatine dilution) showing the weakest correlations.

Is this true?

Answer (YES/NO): YES